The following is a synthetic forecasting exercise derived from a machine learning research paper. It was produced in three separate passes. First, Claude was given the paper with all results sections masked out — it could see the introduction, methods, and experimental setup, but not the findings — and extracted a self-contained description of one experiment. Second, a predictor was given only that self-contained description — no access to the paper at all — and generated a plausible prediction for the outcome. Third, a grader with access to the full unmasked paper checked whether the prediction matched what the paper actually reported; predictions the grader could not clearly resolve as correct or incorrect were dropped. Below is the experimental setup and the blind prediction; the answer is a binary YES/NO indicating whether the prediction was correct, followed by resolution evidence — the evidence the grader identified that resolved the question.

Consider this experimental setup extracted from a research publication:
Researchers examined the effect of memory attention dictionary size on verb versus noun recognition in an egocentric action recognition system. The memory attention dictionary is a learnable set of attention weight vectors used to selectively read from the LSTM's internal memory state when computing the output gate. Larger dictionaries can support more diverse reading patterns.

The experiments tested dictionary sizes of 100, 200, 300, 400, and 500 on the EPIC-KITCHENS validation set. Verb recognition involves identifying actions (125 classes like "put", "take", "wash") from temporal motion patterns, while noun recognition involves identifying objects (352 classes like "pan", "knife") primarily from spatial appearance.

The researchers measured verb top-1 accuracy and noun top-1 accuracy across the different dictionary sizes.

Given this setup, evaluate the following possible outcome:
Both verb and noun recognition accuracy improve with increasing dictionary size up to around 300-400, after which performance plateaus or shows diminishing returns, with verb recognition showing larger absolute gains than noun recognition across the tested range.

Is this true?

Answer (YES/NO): NO